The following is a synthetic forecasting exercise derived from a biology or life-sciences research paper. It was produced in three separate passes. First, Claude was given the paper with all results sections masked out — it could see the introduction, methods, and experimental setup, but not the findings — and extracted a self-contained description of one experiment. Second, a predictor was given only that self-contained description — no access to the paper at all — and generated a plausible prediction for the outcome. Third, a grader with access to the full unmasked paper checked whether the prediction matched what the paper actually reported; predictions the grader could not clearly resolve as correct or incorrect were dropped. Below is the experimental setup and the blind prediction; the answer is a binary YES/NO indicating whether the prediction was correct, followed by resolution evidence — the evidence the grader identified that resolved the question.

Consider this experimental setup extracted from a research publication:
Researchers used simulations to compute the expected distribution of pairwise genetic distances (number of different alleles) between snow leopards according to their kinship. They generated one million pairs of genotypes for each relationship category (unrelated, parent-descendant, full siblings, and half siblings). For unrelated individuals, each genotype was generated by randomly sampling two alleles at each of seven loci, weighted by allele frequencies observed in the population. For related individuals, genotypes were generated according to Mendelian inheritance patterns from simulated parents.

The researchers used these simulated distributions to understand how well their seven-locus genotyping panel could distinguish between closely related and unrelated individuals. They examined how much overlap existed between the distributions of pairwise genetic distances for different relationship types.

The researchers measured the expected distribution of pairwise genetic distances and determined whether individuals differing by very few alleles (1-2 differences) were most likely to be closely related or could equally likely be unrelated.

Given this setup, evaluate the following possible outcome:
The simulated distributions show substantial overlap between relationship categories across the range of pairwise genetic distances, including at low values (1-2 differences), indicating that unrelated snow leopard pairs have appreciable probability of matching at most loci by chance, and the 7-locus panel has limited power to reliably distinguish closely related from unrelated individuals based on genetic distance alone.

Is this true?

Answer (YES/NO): NO